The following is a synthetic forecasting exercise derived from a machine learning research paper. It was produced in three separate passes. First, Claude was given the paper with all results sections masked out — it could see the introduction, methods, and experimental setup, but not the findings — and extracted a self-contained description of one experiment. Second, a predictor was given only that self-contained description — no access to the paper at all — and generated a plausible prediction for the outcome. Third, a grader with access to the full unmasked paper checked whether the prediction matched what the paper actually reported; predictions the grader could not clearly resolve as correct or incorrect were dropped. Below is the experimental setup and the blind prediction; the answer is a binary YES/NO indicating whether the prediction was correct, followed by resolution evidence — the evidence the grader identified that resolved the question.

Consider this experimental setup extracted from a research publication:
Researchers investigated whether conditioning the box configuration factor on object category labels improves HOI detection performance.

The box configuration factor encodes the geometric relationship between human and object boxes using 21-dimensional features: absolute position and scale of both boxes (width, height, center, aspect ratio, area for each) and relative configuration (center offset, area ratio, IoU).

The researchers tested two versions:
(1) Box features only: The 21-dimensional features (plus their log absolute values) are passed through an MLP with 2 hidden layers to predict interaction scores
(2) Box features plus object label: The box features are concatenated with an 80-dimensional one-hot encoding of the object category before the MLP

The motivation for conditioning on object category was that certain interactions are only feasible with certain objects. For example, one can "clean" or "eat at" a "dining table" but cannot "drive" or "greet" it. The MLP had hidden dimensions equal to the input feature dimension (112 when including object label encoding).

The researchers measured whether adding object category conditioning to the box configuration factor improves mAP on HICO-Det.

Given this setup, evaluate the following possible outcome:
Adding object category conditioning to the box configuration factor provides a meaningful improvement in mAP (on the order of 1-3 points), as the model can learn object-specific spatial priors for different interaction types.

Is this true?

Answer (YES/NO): NO